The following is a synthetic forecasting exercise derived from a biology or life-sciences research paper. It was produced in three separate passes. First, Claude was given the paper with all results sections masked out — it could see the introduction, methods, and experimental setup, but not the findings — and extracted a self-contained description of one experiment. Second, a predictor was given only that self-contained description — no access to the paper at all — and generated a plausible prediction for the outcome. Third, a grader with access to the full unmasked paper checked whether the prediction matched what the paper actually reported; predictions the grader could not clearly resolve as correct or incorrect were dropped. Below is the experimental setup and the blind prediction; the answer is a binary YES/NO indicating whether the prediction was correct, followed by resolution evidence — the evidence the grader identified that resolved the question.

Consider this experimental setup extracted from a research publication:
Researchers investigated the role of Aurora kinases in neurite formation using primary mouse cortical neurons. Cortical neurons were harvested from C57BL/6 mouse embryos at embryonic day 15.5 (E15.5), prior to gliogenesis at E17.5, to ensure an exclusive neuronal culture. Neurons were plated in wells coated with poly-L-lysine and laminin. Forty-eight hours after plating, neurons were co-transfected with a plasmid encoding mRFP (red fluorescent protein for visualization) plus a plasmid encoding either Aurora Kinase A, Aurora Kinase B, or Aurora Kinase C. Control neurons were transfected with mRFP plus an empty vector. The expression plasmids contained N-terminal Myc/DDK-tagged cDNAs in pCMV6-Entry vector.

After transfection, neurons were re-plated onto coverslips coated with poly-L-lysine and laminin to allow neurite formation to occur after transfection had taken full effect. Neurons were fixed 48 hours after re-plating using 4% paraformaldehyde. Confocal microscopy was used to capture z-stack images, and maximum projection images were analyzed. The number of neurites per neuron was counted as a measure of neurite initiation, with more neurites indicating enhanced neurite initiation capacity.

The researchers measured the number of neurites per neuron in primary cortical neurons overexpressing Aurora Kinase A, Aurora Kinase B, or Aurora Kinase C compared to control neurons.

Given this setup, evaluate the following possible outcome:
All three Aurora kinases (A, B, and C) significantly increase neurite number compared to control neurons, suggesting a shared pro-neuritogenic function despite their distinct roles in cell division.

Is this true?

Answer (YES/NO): NO